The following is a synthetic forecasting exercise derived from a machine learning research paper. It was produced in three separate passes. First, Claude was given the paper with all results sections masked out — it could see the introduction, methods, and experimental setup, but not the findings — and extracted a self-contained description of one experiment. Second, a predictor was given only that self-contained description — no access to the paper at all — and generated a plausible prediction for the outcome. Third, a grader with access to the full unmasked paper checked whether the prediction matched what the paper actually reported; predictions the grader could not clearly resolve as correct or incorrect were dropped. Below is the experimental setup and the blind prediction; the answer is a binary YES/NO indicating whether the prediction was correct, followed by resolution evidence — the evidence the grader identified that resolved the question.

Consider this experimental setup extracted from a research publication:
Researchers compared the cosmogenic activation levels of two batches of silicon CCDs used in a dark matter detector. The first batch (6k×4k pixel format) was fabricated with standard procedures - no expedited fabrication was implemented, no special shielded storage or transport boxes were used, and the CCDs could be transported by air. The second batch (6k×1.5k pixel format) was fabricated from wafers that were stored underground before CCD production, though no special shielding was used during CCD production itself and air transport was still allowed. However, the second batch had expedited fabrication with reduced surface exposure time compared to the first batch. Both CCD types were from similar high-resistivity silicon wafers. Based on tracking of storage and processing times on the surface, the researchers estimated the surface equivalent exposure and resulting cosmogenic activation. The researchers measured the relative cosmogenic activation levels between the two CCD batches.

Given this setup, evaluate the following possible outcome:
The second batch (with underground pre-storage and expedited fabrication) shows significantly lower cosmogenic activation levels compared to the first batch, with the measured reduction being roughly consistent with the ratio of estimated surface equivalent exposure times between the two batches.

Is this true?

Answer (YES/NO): YES